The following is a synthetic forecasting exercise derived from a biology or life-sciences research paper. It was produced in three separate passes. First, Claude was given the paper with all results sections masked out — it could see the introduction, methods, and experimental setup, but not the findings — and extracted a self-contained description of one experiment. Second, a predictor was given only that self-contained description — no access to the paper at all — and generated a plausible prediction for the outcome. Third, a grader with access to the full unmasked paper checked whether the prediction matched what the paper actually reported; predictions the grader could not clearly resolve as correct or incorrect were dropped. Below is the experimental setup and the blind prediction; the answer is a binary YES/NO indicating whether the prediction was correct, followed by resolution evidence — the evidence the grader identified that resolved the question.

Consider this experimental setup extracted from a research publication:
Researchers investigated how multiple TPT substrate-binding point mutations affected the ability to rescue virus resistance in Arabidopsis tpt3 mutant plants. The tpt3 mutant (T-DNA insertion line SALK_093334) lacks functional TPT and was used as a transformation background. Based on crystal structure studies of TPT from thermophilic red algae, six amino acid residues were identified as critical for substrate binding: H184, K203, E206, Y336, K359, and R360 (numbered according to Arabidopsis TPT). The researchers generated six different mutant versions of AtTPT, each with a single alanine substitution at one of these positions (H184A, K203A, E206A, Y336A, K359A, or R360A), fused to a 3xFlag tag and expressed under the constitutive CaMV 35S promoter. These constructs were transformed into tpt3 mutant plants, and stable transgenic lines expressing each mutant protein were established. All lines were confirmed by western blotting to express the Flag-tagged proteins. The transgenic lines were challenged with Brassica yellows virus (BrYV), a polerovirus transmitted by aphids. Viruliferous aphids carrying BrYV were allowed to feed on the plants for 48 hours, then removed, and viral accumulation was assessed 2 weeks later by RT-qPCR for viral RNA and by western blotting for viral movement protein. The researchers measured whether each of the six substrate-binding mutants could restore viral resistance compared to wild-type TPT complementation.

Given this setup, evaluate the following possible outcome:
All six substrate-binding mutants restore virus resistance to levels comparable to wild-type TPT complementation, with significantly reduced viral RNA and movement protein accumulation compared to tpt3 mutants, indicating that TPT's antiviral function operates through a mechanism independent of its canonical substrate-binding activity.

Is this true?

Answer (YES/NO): NO